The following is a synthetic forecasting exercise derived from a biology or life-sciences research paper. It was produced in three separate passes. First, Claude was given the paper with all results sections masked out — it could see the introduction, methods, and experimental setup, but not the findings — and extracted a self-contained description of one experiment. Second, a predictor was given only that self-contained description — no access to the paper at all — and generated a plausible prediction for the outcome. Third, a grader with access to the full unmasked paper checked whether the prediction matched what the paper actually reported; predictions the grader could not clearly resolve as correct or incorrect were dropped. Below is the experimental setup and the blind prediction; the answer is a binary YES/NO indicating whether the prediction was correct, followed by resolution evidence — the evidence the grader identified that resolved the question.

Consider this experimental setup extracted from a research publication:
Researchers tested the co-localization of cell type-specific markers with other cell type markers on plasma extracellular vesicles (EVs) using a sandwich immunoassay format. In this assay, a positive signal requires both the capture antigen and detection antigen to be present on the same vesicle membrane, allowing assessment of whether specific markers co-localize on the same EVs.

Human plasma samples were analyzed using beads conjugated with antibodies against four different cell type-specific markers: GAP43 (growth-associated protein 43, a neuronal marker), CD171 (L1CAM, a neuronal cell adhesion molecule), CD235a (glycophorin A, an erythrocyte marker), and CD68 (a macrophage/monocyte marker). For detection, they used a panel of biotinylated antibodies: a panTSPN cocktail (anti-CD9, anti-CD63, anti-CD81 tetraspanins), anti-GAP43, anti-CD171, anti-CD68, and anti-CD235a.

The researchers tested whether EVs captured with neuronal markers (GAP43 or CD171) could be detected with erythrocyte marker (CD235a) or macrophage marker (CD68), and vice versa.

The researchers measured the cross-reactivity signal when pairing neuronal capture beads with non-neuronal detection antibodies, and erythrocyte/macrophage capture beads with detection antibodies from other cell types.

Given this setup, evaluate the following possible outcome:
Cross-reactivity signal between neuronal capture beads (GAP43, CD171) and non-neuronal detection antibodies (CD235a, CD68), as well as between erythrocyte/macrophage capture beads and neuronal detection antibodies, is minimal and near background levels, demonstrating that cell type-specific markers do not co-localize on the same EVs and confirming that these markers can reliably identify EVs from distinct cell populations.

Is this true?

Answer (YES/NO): YES